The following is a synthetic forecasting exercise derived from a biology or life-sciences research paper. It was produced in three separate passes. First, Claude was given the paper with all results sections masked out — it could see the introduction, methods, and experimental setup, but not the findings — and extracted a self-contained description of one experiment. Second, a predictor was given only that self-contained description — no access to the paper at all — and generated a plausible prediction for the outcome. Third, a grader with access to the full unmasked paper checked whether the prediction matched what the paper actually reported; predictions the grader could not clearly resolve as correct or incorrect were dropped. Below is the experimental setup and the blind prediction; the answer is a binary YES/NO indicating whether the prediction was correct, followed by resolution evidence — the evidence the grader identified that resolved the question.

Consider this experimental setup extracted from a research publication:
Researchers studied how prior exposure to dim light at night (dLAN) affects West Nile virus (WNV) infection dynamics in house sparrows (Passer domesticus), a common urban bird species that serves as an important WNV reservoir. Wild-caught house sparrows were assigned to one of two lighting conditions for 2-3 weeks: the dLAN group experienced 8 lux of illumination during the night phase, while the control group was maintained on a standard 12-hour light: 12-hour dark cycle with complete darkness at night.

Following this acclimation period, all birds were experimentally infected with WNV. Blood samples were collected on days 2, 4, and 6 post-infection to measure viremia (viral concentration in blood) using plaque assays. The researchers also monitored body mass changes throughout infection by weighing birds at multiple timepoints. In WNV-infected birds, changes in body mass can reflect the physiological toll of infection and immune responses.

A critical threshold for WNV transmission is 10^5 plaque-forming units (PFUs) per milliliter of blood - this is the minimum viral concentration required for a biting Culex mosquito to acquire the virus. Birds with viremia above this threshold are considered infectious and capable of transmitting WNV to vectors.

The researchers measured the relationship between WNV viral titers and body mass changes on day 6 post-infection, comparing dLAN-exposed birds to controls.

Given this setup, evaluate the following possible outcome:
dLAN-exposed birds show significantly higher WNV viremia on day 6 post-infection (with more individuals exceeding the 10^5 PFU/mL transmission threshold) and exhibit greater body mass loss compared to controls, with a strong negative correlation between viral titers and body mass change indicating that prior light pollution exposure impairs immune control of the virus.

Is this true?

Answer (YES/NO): YES